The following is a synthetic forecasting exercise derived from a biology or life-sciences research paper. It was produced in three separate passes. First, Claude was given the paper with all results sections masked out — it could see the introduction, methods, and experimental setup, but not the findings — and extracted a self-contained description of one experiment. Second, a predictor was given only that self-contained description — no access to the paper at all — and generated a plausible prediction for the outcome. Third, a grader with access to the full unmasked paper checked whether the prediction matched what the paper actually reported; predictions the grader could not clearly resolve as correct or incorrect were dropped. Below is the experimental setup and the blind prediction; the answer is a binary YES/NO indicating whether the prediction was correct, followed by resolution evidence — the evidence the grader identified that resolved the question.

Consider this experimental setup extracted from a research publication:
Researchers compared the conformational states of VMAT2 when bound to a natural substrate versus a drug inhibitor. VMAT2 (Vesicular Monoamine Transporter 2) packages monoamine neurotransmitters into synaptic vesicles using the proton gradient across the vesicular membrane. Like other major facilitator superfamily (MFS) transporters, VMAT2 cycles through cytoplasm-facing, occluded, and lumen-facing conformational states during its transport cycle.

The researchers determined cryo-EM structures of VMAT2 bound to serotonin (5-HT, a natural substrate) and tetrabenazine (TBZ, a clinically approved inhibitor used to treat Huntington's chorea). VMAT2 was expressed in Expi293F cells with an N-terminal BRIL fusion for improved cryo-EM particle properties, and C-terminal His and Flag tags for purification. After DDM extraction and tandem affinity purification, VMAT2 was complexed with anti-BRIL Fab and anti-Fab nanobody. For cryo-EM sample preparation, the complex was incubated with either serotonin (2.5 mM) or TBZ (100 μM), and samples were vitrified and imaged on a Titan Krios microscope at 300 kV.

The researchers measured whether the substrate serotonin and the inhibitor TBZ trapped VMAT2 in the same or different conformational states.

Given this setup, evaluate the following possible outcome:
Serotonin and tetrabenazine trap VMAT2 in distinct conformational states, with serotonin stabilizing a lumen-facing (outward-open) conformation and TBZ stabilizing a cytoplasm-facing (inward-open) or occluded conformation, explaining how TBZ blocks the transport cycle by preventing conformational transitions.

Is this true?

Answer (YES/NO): YES